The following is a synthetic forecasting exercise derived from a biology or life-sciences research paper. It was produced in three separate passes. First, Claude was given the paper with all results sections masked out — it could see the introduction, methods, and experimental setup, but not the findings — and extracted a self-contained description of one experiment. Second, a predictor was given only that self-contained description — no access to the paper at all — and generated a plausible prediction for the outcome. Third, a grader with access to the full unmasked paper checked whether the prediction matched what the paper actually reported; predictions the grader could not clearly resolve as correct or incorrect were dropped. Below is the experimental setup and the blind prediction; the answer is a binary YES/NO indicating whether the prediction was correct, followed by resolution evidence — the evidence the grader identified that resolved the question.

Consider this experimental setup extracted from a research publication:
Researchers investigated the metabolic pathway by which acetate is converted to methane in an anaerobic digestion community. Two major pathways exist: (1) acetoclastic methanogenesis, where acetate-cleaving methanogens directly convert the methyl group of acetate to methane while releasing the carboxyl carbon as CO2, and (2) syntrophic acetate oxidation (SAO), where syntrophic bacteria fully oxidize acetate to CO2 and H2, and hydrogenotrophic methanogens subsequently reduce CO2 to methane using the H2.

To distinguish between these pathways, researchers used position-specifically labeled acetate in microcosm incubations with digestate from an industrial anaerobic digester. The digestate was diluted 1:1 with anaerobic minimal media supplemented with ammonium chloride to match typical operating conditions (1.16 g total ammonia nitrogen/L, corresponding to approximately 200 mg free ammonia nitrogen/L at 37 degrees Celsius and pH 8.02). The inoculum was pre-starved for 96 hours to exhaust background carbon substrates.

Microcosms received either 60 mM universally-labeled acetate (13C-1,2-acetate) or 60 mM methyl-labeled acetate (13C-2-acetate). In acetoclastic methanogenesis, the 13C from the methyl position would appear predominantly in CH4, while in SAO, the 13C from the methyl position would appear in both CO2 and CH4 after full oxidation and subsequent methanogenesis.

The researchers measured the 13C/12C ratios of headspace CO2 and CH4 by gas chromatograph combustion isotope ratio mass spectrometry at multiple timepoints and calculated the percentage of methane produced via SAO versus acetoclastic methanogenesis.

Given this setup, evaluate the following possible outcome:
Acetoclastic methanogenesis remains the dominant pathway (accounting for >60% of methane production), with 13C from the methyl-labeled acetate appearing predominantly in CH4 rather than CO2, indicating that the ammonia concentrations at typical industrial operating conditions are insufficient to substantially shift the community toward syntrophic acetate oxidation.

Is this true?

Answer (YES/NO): NO